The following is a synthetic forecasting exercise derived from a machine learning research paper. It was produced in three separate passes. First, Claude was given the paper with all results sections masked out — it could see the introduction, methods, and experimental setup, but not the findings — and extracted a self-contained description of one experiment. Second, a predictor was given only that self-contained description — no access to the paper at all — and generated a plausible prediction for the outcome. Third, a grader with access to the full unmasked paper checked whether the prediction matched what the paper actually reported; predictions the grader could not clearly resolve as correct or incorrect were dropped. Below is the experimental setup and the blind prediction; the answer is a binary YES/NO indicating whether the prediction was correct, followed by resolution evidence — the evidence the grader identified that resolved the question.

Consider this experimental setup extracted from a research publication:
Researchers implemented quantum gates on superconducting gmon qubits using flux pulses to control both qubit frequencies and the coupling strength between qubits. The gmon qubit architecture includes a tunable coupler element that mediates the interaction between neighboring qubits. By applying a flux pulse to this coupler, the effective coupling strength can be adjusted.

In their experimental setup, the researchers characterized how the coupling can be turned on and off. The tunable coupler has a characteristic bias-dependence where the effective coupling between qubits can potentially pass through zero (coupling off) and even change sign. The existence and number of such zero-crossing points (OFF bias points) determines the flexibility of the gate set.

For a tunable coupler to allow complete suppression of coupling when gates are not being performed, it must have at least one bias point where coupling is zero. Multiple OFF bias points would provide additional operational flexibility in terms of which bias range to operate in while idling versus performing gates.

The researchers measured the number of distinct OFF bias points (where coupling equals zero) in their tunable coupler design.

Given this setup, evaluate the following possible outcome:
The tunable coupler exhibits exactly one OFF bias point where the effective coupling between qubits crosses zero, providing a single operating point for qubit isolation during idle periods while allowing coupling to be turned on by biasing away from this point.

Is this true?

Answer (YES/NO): NO